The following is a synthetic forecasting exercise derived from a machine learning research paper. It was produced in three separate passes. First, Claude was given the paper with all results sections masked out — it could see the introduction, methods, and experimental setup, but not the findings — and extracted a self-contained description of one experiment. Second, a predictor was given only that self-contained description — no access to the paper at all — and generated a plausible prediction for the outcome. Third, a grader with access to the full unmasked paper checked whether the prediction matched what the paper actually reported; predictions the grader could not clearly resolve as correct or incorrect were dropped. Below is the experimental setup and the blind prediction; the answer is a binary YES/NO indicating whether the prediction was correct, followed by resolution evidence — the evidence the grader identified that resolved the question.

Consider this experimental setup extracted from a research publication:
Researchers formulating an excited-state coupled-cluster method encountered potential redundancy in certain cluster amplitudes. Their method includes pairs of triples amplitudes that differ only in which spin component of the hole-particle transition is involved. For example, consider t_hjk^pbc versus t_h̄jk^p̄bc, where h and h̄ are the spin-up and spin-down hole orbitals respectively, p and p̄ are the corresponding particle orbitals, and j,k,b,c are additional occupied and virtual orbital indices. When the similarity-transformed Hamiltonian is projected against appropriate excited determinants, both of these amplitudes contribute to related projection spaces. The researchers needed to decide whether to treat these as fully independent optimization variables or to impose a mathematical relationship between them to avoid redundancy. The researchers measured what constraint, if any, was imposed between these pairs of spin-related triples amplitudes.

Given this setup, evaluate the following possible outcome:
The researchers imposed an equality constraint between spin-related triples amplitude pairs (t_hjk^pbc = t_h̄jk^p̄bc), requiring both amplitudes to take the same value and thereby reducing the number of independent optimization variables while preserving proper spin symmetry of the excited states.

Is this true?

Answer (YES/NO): NO